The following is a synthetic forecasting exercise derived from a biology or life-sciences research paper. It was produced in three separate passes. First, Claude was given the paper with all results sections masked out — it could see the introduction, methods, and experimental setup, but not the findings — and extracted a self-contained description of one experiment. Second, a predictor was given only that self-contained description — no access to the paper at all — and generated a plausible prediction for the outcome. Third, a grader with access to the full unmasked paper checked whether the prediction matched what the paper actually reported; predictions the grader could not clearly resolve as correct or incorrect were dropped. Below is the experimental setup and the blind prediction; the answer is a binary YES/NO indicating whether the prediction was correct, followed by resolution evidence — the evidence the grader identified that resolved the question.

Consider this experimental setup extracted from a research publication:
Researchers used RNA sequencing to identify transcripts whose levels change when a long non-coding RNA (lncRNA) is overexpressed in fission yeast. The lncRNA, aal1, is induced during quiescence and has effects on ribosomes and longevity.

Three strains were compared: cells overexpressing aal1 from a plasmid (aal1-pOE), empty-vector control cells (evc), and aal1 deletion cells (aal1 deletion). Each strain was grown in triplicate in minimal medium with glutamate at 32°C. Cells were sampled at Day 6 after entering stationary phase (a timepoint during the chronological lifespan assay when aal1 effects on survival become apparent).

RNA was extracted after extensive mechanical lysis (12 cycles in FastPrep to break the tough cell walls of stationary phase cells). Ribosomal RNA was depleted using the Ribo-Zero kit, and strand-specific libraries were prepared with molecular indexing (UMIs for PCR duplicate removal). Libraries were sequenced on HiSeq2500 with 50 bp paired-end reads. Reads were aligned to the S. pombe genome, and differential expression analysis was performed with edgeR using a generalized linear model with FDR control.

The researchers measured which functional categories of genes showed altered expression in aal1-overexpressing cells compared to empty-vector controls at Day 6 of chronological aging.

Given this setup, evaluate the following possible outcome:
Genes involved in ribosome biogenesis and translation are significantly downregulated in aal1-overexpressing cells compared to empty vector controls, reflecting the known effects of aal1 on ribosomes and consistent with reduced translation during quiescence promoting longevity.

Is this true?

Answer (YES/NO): YES